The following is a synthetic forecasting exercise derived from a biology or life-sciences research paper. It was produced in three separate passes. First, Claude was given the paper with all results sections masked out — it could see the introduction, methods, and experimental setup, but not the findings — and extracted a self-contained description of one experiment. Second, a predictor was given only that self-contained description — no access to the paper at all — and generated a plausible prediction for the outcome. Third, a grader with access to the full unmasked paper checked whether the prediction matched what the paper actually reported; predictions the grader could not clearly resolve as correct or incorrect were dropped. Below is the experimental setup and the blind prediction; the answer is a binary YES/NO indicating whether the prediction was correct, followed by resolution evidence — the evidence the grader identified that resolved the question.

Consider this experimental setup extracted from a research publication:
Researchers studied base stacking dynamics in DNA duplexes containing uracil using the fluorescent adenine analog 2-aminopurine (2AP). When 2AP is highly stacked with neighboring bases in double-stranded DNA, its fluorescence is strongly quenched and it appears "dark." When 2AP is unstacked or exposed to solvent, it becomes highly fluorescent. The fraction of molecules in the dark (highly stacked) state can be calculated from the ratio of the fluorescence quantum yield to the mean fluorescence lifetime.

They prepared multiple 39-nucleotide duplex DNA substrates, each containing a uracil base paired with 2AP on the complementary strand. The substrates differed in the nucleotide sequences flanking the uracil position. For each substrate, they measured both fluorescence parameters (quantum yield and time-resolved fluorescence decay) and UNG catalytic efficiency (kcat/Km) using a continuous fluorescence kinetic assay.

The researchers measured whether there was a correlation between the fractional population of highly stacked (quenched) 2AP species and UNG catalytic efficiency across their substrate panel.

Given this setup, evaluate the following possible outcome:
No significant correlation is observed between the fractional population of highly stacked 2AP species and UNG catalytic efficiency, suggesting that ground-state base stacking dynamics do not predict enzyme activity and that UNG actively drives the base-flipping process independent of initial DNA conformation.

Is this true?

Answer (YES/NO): NO